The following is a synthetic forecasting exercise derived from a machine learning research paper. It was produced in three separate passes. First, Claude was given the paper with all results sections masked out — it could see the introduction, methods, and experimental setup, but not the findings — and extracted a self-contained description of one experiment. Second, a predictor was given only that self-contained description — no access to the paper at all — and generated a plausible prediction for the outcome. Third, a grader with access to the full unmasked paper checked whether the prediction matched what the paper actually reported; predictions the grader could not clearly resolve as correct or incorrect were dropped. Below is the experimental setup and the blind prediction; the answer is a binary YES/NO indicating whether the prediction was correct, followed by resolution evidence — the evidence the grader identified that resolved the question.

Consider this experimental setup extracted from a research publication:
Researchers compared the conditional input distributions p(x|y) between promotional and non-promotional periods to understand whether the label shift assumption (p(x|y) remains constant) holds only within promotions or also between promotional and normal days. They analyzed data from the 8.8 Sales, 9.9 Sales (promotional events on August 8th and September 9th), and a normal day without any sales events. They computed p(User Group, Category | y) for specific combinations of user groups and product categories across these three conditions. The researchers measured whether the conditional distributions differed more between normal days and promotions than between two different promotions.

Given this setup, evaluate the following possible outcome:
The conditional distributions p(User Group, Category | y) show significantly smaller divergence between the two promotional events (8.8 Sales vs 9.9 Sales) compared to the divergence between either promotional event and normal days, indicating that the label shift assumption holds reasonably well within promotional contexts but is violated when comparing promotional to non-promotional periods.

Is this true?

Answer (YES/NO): YES